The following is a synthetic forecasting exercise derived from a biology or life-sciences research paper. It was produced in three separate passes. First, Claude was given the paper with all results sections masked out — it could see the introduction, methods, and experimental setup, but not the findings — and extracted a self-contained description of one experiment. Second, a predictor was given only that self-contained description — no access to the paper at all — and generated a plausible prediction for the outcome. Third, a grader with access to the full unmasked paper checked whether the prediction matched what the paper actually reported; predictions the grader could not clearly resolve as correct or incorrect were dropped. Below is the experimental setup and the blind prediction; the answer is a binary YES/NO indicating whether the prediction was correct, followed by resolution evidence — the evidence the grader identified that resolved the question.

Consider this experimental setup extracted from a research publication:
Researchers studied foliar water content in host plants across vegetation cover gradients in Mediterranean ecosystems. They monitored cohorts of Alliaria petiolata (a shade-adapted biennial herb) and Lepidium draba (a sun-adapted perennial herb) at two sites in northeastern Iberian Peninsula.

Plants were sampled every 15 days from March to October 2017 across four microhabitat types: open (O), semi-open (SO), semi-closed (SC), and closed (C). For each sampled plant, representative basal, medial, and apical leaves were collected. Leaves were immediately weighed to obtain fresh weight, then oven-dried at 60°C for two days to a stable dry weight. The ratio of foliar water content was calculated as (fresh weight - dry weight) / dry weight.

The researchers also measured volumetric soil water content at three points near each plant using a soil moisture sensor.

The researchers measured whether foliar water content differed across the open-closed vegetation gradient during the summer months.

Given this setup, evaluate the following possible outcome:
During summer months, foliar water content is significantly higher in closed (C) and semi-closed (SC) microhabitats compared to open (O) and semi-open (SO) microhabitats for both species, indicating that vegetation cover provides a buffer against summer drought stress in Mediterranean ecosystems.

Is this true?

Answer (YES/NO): YES